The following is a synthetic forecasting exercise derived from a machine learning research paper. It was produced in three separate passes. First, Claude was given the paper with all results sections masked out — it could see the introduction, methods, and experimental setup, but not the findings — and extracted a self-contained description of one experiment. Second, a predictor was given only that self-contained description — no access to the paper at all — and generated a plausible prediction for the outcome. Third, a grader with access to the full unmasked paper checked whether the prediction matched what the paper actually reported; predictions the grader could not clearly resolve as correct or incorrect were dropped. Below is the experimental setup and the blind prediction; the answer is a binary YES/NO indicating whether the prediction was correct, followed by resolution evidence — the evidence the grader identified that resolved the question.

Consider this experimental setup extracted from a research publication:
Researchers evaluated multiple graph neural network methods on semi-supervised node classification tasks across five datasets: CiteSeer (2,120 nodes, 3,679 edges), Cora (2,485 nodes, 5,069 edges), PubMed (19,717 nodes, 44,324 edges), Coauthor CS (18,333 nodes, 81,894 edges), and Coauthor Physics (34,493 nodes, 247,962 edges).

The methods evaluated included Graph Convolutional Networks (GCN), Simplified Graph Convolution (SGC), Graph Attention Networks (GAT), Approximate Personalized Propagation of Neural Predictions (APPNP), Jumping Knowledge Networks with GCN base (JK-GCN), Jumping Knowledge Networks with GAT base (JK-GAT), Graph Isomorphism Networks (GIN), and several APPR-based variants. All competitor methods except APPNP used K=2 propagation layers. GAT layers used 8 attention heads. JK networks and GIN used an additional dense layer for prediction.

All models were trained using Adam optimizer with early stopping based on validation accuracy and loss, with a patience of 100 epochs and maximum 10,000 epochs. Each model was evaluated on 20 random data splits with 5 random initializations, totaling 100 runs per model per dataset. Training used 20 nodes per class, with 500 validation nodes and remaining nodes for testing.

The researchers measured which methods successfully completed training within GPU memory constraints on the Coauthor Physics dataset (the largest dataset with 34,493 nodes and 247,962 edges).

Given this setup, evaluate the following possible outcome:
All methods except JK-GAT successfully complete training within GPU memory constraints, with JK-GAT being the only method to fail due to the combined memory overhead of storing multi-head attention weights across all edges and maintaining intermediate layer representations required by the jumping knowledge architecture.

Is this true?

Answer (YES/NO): NO